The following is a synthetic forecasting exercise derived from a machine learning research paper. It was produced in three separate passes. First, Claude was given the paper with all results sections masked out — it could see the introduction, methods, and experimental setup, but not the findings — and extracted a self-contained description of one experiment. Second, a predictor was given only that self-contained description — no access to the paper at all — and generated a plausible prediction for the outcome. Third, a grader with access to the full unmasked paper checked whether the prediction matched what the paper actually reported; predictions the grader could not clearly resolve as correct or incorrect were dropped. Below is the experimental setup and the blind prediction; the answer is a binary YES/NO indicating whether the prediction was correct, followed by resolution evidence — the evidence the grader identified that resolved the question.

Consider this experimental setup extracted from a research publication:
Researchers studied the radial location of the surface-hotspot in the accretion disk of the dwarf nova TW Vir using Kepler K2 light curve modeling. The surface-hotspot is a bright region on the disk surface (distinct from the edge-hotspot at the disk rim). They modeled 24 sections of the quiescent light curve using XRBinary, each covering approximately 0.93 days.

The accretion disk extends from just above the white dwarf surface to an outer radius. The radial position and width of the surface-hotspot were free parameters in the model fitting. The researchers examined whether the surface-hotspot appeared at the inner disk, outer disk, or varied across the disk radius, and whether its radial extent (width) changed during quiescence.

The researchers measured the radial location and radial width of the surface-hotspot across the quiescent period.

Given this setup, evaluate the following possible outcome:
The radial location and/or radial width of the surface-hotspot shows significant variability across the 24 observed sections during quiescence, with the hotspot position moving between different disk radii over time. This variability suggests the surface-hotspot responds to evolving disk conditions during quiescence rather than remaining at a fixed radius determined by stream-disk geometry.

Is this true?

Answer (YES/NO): NO